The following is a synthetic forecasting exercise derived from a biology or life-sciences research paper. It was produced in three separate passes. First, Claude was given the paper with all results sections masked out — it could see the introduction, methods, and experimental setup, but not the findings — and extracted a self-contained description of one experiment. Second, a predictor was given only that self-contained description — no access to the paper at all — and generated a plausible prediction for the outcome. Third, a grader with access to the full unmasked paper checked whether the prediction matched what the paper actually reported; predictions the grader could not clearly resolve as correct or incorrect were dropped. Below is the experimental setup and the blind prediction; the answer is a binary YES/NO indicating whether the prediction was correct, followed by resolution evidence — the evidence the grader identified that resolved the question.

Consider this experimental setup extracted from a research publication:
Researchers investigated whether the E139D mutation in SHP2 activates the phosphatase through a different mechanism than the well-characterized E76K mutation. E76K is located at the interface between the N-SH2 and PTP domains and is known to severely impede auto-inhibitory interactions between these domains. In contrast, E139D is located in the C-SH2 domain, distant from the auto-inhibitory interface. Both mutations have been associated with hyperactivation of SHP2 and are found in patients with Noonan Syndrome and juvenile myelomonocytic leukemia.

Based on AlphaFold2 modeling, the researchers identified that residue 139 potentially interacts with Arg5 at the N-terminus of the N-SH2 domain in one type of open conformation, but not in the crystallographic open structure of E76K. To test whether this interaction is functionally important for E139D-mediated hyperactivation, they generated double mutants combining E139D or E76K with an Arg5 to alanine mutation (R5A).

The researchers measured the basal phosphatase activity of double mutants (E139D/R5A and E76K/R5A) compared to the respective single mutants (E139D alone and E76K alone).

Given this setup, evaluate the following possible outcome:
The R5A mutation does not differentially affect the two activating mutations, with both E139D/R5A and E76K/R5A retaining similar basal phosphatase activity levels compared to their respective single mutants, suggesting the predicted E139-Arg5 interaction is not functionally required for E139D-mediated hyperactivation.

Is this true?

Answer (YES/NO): NO